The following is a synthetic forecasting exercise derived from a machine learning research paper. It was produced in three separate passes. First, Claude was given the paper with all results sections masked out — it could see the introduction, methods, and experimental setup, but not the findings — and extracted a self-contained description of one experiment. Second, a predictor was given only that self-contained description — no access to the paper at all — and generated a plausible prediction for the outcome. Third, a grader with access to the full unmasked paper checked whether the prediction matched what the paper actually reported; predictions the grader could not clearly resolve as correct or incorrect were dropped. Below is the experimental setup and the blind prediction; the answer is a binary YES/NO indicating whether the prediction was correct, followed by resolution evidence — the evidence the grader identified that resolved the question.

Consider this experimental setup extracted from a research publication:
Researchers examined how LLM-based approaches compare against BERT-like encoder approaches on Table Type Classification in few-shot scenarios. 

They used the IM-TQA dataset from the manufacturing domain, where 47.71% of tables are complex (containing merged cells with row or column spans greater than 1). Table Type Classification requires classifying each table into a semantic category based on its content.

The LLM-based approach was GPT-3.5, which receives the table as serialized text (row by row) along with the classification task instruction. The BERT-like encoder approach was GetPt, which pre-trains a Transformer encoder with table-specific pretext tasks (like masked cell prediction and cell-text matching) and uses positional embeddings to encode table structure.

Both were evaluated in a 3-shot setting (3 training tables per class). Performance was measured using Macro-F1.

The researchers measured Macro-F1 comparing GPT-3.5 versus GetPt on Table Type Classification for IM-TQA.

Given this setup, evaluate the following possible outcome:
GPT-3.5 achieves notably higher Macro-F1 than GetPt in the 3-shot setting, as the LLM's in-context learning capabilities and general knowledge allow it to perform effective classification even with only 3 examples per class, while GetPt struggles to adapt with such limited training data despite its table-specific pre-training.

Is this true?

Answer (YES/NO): YES